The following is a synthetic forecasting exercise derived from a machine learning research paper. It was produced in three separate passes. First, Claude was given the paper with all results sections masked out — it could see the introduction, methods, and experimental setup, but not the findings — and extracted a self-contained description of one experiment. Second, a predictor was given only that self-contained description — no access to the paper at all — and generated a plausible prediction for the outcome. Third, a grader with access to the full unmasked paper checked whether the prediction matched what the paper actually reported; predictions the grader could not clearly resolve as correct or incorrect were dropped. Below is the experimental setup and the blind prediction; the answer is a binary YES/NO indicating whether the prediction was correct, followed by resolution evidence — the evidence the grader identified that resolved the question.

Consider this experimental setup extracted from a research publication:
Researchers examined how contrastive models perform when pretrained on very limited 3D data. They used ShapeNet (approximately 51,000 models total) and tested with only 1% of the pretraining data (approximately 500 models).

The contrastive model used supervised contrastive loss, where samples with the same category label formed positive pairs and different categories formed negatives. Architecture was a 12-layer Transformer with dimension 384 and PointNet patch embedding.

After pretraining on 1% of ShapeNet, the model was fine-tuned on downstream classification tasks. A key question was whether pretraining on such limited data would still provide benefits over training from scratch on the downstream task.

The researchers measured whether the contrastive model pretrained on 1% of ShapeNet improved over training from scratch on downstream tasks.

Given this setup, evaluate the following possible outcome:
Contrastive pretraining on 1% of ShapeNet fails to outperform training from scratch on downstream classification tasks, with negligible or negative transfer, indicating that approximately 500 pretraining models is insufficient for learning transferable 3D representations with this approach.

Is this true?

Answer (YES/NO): YES